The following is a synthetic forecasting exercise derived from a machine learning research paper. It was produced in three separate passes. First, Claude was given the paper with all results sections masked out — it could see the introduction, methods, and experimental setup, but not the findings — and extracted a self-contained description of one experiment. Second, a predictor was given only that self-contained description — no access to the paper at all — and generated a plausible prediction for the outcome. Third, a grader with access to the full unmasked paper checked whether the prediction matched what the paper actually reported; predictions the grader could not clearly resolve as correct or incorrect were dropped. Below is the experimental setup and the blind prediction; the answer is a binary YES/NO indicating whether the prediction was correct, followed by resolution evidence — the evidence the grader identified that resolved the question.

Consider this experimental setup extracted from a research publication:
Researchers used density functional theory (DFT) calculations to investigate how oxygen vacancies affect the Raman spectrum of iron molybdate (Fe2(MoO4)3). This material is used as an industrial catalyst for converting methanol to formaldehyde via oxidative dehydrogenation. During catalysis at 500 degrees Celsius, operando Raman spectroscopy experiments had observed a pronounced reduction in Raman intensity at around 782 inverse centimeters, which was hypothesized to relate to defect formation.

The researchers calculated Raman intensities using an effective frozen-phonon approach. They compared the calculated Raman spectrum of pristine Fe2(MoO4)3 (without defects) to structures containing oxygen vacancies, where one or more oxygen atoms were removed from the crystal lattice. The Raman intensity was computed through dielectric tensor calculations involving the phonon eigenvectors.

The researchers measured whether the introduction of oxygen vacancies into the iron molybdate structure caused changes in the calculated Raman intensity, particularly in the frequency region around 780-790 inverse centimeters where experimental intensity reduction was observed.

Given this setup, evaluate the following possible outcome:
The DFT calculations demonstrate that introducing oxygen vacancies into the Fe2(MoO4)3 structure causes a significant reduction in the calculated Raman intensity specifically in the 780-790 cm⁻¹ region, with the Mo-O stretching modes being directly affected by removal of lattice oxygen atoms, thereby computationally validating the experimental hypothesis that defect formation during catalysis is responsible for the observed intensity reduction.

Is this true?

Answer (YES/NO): YES